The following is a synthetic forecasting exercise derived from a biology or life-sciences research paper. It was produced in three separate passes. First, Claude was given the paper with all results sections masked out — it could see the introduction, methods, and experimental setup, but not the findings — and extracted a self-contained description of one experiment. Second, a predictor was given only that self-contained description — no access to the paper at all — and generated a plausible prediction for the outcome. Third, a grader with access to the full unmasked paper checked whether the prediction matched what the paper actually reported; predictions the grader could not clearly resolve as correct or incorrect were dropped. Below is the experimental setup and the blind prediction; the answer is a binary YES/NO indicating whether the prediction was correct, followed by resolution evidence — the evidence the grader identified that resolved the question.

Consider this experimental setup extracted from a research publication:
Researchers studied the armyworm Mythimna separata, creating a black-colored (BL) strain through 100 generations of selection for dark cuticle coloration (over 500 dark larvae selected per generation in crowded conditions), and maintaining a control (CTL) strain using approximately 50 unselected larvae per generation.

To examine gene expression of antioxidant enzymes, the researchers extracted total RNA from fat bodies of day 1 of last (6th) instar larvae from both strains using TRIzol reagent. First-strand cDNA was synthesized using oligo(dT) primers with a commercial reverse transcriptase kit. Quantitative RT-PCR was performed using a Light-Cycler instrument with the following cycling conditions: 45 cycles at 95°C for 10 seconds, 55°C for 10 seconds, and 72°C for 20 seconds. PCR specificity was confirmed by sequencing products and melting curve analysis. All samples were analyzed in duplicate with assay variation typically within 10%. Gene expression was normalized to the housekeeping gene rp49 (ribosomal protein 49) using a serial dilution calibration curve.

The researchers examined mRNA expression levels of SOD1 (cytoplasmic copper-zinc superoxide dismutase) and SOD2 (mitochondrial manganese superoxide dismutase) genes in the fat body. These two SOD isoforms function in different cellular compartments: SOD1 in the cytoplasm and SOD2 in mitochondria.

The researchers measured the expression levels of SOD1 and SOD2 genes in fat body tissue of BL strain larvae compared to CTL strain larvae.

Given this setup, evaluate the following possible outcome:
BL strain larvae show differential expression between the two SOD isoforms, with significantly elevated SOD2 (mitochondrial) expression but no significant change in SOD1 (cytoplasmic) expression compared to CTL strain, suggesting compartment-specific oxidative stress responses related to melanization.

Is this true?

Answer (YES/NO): NO